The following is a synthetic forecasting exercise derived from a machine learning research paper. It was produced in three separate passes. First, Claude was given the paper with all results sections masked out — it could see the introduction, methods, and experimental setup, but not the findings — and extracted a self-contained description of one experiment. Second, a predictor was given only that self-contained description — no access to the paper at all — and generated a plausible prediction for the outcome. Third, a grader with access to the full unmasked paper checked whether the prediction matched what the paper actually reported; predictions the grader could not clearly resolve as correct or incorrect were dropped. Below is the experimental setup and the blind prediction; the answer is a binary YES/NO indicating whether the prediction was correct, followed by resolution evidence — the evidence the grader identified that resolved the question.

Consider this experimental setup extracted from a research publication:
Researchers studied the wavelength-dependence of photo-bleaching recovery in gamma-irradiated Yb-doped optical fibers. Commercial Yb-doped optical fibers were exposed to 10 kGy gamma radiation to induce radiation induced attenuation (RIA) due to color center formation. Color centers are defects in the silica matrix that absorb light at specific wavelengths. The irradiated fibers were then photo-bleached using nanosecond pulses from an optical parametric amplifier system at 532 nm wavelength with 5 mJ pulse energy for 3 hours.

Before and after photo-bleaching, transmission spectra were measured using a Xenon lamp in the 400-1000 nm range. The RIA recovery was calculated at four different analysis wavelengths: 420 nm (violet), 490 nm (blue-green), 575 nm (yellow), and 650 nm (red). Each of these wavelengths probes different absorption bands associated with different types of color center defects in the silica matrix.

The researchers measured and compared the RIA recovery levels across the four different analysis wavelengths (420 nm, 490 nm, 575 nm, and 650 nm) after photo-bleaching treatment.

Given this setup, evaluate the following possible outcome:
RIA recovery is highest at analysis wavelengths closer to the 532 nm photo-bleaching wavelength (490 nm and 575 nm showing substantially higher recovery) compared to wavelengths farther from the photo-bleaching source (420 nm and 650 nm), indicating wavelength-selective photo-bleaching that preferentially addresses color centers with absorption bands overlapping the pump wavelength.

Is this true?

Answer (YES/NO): NO